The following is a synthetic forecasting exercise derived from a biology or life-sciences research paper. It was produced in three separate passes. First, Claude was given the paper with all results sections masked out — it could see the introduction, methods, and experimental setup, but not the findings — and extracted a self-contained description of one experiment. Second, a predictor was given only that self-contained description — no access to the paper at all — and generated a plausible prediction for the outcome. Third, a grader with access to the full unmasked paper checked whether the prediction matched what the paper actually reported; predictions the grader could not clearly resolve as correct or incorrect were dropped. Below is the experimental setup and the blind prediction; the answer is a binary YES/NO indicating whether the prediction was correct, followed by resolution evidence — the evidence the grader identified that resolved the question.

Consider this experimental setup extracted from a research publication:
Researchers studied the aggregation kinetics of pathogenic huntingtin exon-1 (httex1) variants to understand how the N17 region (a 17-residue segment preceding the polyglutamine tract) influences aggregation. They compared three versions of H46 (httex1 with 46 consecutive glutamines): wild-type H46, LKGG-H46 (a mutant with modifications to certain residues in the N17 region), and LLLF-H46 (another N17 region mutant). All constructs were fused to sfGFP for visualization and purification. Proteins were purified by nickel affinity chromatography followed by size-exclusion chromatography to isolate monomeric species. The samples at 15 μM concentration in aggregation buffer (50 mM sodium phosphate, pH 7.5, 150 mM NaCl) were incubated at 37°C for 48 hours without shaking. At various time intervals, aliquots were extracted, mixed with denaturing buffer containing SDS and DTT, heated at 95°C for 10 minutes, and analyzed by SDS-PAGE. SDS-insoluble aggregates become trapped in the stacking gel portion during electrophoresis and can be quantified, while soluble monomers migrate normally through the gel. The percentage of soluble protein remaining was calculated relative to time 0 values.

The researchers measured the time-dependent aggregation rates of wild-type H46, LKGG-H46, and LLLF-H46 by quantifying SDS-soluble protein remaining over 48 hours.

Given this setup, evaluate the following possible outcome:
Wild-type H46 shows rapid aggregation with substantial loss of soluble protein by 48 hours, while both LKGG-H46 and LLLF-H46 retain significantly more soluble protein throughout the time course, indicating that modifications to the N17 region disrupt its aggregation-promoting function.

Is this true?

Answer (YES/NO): NO